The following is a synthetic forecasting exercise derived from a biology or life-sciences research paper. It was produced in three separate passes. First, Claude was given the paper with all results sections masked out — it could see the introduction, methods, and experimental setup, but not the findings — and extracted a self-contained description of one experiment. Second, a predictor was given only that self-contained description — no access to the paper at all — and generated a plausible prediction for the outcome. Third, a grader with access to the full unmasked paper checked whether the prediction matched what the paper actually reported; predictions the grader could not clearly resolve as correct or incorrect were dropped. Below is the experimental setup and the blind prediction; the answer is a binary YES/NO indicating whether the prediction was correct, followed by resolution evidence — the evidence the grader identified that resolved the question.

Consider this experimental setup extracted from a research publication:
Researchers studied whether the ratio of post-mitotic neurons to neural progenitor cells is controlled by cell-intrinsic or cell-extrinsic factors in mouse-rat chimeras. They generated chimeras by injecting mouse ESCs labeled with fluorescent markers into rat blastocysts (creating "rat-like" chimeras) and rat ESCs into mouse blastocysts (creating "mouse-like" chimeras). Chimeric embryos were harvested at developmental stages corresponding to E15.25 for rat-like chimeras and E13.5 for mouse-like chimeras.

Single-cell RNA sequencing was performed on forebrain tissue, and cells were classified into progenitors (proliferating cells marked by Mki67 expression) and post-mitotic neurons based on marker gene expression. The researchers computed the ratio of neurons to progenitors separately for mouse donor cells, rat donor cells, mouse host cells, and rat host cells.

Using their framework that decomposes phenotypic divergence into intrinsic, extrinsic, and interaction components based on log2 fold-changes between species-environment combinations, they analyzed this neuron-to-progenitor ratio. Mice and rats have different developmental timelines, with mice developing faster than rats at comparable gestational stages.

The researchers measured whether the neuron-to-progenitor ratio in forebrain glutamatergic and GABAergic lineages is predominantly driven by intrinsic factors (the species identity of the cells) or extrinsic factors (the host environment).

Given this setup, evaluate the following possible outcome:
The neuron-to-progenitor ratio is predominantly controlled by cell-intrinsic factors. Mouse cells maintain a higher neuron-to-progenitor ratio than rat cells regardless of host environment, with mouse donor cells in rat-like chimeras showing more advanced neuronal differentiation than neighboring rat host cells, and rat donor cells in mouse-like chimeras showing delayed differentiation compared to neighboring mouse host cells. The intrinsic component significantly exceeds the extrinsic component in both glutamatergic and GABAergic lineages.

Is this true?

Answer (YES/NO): NO